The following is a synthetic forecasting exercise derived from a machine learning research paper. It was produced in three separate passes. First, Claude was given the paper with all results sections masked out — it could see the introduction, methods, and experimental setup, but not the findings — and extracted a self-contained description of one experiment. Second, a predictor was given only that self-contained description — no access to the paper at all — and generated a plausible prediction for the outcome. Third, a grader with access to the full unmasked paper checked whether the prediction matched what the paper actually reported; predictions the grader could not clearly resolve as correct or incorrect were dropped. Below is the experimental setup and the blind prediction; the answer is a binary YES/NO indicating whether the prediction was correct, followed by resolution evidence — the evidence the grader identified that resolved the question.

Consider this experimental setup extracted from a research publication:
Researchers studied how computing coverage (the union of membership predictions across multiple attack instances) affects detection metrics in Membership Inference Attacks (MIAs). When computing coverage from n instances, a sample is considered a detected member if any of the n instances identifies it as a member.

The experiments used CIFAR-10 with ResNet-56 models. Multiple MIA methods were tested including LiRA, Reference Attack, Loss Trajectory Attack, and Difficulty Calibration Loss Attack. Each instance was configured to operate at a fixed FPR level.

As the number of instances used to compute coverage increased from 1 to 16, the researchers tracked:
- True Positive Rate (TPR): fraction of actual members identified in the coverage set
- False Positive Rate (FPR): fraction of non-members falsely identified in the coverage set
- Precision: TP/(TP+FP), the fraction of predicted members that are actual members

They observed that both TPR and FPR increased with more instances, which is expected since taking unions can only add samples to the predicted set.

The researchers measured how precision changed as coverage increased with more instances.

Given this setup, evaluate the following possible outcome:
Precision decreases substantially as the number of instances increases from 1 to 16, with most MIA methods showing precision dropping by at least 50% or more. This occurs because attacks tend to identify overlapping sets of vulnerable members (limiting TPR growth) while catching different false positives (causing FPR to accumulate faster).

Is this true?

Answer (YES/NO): NO